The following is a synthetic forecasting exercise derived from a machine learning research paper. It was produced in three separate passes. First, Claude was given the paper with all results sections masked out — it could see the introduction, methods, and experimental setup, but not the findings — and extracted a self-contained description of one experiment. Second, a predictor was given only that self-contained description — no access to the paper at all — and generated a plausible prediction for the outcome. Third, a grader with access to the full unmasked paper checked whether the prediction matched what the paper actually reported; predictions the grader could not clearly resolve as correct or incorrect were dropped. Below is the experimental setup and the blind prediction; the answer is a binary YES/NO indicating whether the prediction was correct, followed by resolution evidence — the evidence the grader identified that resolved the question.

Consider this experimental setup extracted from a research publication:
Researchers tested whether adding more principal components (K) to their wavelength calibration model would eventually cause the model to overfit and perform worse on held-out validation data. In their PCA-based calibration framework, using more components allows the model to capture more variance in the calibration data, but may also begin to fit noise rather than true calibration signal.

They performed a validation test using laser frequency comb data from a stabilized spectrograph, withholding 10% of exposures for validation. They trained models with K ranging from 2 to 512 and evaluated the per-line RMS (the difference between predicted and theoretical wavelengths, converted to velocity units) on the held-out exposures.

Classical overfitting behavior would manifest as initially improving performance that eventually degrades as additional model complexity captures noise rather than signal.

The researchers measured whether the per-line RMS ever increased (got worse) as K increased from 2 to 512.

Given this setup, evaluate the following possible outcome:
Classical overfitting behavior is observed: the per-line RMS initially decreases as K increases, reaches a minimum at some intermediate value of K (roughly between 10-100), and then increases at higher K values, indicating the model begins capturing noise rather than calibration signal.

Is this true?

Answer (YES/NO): NO